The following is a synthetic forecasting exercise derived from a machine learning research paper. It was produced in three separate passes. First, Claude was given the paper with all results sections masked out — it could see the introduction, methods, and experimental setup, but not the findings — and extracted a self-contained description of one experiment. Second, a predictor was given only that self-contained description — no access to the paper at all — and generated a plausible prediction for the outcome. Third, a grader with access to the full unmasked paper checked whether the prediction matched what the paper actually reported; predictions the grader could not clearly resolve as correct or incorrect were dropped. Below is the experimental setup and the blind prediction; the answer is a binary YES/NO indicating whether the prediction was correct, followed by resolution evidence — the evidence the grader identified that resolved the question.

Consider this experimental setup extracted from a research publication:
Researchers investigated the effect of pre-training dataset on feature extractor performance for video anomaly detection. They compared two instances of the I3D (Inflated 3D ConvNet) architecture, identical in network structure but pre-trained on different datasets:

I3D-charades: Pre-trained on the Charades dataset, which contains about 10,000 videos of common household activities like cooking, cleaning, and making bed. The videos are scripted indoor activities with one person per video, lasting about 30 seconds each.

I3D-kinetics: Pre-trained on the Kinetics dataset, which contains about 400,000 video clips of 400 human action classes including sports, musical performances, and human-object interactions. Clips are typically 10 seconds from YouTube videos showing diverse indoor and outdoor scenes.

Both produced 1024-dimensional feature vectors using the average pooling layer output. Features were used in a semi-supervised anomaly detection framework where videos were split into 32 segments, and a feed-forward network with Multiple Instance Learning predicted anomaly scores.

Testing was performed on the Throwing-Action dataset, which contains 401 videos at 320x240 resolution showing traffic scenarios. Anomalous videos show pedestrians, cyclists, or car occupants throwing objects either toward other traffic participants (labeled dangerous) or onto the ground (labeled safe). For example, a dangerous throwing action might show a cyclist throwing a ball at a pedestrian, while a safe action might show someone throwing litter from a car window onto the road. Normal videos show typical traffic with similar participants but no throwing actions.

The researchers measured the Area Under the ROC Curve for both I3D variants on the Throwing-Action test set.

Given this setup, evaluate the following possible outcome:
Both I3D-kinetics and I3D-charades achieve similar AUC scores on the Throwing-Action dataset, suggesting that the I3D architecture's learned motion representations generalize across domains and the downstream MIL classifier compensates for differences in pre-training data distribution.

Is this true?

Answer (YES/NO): NO